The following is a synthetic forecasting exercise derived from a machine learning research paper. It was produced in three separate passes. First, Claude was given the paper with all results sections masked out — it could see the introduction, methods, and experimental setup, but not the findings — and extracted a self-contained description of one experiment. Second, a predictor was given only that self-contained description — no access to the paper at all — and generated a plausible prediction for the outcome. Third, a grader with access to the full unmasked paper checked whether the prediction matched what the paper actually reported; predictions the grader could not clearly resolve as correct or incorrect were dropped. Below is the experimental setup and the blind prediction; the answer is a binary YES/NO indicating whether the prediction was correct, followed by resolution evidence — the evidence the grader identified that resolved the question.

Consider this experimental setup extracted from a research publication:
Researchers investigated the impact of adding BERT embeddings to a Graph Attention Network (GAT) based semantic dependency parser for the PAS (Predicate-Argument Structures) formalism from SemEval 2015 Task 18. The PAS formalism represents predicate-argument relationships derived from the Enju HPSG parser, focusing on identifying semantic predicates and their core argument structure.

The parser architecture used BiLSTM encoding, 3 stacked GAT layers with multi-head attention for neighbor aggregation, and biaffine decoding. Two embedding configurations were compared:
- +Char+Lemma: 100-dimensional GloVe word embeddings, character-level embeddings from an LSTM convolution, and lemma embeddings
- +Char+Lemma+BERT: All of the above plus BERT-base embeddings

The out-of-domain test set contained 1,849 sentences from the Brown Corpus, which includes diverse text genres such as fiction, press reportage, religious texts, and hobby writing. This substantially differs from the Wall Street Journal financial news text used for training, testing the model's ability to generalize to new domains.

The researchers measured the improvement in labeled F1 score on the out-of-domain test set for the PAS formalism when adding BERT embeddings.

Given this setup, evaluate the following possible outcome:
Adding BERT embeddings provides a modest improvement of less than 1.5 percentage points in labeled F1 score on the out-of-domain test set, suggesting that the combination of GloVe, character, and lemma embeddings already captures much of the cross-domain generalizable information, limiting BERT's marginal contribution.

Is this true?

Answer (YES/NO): NO